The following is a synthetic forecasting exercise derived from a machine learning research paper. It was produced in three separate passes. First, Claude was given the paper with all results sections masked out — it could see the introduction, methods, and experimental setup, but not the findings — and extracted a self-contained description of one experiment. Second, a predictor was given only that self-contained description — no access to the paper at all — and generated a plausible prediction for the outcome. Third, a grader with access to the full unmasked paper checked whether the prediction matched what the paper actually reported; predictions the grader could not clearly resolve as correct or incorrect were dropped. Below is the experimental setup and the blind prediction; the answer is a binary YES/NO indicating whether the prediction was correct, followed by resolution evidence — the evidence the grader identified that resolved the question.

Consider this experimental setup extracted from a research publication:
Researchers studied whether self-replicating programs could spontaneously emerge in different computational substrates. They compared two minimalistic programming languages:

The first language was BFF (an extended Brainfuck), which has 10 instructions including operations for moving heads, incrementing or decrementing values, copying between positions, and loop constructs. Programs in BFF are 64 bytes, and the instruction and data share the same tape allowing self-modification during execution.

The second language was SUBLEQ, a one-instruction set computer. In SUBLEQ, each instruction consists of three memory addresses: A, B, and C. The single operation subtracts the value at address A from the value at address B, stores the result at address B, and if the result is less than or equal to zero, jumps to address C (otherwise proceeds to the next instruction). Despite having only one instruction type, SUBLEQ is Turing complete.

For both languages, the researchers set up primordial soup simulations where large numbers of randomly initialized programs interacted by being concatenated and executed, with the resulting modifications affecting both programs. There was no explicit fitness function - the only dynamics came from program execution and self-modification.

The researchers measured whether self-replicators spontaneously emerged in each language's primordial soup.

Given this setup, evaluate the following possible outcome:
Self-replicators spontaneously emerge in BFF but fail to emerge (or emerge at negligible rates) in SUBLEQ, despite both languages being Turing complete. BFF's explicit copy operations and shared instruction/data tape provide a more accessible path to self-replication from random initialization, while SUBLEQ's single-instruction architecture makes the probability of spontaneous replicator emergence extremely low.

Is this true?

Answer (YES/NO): YES